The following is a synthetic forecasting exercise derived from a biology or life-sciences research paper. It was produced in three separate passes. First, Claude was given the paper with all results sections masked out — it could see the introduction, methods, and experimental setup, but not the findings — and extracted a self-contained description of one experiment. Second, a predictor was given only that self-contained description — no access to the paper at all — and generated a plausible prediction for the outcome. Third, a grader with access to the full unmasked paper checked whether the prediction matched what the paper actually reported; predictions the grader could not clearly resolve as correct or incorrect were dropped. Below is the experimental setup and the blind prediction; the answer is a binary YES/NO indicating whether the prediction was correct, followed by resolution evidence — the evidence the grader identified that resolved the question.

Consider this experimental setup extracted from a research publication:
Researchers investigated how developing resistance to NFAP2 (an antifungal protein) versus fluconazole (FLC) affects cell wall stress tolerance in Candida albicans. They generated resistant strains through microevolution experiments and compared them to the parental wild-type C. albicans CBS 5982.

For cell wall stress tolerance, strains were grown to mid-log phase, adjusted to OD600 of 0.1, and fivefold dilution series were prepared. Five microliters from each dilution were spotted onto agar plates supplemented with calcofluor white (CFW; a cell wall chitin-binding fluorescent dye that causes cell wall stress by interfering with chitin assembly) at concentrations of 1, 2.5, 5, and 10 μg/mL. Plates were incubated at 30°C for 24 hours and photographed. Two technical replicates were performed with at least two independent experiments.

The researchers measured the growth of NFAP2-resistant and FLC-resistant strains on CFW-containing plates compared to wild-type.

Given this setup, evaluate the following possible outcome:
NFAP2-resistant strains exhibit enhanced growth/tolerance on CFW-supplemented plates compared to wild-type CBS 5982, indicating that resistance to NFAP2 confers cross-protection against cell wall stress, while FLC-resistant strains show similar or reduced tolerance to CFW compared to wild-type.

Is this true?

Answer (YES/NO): NO